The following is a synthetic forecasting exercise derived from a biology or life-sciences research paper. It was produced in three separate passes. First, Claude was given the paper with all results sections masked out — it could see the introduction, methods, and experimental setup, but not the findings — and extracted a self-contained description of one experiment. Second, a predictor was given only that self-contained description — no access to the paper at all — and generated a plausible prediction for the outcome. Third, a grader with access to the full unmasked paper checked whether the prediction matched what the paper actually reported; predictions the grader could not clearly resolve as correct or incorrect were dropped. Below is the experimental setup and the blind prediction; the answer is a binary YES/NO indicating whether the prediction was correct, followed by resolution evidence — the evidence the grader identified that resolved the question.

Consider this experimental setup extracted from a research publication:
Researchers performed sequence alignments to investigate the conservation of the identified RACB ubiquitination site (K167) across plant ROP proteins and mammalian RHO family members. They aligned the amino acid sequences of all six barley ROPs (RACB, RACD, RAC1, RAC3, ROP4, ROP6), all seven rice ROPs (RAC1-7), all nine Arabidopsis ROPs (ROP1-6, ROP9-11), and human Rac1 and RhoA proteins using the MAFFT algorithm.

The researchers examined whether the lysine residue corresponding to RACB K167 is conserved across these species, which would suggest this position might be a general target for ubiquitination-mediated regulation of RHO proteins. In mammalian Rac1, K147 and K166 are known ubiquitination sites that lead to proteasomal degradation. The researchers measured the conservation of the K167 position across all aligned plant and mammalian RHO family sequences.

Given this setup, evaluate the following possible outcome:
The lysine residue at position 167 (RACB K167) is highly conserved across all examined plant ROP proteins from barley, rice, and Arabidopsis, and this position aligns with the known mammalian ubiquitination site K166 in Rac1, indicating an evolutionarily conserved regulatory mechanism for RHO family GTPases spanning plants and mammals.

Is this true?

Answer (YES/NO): YES